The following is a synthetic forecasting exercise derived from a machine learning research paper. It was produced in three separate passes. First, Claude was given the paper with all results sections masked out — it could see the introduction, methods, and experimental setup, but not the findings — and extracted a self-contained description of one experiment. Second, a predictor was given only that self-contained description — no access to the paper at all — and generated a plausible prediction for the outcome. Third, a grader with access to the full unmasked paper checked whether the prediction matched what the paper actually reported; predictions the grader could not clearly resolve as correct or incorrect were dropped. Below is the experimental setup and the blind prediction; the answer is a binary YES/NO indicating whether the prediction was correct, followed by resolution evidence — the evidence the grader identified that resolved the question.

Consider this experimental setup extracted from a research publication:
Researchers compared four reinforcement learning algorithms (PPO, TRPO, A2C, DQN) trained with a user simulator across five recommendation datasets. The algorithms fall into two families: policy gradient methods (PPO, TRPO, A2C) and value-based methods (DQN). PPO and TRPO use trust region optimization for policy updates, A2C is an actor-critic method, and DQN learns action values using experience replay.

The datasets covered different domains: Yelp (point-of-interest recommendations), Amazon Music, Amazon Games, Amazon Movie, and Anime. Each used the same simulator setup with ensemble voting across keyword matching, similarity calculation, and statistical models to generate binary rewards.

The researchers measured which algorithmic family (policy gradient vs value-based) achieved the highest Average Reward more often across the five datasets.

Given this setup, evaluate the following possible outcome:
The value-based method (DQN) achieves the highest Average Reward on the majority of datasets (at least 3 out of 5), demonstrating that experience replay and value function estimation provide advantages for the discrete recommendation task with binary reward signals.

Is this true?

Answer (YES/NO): YES